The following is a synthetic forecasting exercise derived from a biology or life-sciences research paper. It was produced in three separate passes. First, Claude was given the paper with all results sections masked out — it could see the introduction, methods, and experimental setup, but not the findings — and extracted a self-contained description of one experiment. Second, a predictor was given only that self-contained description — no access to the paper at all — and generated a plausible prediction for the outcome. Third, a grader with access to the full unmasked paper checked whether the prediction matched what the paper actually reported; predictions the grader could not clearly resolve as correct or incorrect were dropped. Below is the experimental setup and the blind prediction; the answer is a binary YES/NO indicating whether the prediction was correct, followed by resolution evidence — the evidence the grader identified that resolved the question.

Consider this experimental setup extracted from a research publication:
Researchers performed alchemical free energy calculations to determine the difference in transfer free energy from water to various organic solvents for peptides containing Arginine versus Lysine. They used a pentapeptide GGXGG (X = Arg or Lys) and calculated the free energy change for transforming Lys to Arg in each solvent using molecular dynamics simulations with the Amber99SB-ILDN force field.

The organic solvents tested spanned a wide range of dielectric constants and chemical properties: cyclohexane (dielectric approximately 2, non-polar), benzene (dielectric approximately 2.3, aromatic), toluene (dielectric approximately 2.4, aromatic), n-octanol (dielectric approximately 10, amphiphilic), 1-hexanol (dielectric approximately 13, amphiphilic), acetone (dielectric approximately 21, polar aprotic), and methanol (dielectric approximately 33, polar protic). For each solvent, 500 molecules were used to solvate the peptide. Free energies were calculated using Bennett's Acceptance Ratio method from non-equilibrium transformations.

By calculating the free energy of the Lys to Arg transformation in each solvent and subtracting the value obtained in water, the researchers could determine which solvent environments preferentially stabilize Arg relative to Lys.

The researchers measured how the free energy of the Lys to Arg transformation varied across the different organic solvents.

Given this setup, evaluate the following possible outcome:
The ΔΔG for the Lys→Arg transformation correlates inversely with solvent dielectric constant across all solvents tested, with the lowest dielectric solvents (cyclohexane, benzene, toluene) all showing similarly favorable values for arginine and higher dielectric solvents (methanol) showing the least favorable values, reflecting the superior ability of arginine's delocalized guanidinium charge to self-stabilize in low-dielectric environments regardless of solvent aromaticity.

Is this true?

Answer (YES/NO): NO